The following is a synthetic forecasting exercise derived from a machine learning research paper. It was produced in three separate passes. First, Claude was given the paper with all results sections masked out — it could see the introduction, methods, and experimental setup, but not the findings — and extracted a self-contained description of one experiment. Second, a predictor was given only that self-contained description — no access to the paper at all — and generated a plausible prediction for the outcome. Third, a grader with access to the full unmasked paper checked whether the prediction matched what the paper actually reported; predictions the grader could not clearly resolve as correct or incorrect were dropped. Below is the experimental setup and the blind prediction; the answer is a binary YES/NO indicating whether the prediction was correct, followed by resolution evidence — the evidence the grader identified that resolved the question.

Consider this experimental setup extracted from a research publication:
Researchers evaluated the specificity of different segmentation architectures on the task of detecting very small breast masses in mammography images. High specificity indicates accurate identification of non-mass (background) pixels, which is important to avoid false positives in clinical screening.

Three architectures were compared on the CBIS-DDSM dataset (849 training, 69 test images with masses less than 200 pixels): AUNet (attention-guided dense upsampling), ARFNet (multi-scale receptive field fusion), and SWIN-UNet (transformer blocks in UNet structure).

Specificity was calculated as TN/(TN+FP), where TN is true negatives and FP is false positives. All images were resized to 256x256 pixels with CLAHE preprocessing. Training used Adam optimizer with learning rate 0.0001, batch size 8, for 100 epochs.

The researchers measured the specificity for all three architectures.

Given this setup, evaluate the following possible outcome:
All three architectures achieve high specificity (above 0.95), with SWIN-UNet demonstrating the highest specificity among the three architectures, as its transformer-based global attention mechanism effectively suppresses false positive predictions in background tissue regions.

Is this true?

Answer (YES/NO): NO